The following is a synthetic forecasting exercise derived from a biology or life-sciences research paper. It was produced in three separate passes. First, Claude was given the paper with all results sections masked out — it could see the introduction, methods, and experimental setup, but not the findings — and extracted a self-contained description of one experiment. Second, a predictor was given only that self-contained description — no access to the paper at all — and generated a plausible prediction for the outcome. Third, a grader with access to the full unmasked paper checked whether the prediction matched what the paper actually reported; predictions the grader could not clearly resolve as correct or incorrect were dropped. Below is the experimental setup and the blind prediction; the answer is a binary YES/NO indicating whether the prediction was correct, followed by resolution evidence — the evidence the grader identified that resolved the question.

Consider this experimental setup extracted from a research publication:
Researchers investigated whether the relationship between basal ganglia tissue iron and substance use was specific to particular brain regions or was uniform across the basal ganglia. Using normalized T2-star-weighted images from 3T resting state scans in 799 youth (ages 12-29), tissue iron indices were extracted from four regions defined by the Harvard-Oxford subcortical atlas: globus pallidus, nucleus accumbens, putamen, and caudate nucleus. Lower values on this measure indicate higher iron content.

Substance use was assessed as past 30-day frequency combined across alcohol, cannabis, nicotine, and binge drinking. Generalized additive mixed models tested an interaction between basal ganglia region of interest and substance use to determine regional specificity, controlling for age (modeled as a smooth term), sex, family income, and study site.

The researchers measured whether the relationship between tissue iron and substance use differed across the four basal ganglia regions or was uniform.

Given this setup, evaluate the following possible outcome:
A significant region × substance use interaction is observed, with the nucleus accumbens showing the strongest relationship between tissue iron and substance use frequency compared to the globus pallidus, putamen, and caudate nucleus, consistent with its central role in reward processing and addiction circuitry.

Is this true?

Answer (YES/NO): NO